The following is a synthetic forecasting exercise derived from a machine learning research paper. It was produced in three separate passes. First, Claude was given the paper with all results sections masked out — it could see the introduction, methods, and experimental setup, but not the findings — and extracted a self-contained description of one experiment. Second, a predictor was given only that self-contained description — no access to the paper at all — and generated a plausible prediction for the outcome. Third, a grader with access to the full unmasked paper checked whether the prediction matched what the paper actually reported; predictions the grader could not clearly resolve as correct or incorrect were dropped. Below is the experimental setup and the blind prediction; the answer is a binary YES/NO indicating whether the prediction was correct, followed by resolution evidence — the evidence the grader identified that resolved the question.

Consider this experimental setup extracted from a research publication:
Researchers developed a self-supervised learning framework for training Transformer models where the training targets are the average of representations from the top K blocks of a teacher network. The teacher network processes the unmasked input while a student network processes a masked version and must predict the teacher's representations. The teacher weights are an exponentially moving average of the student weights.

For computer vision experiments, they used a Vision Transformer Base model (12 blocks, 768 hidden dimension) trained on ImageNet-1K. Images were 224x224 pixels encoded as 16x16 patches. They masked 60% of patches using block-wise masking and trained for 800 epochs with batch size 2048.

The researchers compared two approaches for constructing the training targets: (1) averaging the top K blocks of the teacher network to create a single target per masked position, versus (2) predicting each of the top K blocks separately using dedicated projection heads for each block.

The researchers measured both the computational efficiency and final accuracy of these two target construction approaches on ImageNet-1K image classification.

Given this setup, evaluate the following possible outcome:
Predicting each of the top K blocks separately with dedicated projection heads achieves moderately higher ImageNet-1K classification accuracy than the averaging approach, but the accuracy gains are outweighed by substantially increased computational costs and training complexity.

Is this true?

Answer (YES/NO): NO